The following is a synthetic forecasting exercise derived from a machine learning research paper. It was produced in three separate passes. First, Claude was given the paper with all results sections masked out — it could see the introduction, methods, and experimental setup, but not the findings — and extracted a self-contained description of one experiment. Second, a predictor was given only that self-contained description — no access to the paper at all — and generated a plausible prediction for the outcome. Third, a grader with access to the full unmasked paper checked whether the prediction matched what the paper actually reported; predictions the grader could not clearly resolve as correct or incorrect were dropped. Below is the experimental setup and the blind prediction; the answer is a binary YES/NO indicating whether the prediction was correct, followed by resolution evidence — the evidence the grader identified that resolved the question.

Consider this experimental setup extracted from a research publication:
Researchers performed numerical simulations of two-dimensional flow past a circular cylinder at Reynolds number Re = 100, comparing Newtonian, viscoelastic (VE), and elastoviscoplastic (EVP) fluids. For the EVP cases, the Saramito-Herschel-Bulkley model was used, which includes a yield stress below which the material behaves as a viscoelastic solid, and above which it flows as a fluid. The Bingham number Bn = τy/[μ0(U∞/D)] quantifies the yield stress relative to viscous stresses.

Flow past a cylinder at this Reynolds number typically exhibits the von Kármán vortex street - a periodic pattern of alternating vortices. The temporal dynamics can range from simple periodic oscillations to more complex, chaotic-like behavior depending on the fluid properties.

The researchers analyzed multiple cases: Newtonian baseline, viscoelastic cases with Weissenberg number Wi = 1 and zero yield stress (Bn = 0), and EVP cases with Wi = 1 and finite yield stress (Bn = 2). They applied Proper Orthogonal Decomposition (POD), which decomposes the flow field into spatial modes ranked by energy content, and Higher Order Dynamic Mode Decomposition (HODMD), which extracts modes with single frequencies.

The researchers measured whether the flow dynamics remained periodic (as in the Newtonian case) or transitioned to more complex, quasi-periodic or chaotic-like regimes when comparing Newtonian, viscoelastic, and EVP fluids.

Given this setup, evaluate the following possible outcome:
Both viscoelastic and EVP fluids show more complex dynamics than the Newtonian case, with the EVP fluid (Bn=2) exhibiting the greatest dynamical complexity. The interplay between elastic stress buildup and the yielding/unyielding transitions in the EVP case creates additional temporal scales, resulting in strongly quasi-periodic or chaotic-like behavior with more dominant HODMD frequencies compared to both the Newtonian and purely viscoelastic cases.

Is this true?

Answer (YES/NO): NO